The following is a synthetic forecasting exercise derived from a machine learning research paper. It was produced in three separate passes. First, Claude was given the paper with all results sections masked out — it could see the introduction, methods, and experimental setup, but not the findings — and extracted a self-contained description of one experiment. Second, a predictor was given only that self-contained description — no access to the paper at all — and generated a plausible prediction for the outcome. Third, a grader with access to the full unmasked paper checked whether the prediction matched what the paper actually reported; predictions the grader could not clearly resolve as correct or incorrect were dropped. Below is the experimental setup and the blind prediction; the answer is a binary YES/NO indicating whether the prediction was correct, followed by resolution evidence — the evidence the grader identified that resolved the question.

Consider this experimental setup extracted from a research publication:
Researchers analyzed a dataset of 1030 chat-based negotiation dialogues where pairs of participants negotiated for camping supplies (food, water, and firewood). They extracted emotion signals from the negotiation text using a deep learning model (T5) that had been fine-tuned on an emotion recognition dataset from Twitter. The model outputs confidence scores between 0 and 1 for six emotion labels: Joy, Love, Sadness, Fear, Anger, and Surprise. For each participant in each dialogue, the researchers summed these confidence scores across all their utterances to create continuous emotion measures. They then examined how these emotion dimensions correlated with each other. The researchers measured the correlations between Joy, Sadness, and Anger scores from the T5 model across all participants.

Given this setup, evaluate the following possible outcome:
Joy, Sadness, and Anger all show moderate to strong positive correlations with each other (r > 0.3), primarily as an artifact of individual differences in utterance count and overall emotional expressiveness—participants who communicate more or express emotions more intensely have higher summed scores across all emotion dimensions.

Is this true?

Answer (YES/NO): NO